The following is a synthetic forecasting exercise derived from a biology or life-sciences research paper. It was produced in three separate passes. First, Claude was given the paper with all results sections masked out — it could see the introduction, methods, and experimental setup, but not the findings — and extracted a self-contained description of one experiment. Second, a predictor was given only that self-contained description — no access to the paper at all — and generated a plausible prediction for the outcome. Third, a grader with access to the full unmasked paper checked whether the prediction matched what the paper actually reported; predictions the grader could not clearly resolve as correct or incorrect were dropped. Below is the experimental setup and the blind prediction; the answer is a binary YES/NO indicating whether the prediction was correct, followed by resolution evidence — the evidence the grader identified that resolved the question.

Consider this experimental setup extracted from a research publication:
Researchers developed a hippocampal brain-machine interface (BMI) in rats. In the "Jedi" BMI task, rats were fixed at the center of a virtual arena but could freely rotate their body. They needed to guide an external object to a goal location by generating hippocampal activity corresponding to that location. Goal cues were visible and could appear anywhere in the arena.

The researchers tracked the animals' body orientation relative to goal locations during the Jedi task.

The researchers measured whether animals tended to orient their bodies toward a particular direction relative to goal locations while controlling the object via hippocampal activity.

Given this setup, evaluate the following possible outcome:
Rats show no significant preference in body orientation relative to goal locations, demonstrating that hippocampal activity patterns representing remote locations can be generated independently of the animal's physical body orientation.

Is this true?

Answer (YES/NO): NO